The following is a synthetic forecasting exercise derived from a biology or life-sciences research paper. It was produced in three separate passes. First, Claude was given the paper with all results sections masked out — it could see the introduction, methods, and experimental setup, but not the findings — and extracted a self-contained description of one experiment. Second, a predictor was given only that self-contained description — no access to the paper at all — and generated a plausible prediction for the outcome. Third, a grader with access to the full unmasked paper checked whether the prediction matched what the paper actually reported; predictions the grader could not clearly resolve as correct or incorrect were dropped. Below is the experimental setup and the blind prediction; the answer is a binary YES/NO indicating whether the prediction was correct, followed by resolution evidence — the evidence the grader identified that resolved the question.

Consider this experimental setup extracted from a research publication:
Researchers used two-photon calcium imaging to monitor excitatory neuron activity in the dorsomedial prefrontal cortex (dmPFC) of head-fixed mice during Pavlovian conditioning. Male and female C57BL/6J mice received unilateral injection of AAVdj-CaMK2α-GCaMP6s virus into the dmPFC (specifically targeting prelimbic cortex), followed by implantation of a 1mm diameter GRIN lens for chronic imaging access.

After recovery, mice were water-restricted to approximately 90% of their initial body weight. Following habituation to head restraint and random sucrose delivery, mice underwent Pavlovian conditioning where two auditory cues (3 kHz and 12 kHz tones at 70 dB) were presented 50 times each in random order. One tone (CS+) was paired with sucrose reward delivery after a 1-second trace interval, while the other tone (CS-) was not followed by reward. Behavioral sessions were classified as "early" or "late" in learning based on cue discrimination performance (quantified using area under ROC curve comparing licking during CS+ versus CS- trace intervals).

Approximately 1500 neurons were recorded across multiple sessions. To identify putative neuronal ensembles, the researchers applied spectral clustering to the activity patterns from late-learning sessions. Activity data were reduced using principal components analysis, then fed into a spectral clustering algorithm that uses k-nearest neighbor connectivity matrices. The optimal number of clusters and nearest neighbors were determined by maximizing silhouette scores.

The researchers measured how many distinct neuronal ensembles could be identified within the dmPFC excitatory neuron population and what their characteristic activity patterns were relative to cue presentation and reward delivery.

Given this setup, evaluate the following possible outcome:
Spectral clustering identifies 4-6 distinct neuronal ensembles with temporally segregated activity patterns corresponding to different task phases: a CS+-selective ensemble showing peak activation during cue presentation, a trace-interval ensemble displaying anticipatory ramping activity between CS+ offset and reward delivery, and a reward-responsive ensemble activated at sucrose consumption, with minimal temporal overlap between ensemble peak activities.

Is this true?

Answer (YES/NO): NO